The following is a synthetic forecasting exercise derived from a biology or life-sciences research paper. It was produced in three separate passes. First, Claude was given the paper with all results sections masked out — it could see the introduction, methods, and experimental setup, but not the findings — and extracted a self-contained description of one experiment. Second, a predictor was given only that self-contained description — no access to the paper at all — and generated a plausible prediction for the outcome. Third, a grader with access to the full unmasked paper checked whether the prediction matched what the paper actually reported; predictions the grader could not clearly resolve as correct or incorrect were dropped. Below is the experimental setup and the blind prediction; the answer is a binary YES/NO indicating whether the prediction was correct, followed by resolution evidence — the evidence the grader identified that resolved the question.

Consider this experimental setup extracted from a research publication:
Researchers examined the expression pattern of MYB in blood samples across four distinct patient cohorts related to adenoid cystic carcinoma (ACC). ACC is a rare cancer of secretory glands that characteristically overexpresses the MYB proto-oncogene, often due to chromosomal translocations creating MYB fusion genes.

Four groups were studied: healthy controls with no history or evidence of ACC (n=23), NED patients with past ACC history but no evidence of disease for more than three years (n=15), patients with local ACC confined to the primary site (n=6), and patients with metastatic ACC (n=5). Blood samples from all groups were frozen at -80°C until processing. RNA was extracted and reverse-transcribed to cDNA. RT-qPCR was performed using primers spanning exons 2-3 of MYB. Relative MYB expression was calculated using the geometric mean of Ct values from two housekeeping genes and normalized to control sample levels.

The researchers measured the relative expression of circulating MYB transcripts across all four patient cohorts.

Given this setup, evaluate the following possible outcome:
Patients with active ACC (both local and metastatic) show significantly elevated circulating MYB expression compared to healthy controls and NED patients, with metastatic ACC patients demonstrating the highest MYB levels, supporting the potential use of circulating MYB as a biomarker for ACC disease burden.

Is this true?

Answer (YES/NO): NO